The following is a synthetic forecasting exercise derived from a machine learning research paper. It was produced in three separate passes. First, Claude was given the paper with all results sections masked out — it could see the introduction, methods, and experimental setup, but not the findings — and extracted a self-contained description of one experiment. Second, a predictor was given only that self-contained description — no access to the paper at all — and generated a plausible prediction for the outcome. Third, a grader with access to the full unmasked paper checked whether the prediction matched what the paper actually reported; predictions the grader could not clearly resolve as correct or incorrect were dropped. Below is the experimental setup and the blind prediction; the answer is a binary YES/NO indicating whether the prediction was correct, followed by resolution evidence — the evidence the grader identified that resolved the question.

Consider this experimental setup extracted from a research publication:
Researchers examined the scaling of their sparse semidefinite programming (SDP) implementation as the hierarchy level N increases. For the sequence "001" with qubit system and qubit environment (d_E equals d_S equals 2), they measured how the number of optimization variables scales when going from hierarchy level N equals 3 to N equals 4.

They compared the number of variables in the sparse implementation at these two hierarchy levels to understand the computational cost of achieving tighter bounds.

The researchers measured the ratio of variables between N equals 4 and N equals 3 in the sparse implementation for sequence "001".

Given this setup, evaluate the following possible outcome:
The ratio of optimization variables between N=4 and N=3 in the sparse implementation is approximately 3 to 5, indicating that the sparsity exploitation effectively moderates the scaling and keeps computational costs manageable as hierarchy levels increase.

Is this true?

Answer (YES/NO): NO